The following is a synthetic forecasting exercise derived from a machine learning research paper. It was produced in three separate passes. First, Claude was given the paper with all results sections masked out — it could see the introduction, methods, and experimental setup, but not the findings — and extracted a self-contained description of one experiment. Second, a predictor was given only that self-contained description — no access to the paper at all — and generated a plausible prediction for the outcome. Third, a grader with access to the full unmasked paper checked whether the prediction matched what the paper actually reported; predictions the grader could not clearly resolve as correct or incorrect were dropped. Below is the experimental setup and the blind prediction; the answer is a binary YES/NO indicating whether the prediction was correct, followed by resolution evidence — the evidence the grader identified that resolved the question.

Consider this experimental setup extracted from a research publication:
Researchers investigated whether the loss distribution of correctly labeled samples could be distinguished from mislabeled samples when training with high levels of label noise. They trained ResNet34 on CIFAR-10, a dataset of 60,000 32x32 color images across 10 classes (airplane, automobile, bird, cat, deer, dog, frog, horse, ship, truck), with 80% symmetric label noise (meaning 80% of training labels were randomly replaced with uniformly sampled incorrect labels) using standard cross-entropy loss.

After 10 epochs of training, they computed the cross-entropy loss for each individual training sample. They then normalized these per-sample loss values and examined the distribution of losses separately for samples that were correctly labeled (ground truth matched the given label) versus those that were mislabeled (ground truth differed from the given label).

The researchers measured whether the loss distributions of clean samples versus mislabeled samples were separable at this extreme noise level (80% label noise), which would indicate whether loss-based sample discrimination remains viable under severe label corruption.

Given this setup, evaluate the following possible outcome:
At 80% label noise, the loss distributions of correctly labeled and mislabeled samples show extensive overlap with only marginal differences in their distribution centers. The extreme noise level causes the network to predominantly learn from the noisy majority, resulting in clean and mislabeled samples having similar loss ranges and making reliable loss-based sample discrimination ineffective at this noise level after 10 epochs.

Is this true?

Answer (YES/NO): NO